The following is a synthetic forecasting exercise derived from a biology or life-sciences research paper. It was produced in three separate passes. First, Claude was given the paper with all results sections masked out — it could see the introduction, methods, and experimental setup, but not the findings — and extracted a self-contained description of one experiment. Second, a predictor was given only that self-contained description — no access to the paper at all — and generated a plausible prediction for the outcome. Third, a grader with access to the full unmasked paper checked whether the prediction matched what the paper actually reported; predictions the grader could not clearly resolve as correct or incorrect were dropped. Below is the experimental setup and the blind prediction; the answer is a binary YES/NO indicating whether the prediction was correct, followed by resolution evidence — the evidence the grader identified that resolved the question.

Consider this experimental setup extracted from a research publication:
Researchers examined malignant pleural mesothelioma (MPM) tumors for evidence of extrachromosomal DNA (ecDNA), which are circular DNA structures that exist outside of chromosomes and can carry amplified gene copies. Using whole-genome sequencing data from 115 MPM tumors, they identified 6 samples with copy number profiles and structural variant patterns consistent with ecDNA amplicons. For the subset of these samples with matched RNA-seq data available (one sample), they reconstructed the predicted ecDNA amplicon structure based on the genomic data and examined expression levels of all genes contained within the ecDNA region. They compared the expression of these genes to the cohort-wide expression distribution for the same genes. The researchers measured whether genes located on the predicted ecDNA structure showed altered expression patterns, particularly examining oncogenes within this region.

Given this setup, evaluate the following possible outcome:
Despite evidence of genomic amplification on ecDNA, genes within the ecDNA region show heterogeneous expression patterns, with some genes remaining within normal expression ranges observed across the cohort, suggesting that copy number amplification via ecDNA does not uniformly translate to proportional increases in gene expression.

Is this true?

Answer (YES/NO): NO